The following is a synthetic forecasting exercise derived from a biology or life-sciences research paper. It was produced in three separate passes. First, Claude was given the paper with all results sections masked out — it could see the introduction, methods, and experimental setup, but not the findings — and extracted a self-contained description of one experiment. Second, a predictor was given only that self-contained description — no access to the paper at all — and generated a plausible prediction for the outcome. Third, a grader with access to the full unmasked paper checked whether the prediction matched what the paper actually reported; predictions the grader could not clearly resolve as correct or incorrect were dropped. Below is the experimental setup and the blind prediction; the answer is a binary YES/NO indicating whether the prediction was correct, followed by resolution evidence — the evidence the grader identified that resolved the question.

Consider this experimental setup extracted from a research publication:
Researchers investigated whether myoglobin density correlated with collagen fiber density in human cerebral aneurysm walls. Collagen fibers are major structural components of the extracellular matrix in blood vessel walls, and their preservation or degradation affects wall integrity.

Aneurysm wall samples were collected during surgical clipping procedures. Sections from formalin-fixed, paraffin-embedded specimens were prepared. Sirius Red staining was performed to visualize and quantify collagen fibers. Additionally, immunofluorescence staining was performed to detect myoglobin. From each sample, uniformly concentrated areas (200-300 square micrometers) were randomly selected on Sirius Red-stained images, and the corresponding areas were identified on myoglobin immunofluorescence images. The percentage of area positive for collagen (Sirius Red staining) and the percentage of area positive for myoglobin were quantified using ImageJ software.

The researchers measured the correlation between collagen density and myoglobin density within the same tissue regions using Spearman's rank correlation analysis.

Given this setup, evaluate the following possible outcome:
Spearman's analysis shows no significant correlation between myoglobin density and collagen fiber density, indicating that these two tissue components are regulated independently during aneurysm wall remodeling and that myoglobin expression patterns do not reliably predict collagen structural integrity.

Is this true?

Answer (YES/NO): NO